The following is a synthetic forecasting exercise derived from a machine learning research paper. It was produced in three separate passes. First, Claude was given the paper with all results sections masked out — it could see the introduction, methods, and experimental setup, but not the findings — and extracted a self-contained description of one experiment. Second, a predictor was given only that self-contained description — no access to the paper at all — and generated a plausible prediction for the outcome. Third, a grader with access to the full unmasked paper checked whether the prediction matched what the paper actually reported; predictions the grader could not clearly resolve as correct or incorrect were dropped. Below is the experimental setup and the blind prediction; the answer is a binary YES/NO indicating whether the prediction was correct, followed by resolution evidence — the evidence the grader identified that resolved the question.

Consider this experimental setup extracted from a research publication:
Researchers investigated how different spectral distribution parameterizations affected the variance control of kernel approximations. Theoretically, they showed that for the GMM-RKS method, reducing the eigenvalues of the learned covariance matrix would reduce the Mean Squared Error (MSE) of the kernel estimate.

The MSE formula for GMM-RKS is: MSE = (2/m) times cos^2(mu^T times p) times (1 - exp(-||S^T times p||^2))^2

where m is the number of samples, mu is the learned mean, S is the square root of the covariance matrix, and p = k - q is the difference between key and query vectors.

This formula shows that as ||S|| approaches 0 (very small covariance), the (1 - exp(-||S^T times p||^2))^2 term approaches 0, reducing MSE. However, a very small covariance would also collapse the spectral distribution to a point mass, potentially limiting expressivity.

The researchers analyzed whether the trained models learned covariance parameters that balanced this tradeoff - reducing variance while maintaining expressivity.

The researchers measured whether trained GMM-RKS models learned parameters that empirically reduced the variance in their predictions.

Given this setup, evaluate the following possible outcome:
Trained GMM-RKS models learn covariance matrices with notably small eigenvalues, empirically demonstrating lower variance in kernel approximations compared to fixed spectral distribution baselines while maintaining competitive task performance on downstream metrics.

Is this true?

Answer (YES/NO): YES